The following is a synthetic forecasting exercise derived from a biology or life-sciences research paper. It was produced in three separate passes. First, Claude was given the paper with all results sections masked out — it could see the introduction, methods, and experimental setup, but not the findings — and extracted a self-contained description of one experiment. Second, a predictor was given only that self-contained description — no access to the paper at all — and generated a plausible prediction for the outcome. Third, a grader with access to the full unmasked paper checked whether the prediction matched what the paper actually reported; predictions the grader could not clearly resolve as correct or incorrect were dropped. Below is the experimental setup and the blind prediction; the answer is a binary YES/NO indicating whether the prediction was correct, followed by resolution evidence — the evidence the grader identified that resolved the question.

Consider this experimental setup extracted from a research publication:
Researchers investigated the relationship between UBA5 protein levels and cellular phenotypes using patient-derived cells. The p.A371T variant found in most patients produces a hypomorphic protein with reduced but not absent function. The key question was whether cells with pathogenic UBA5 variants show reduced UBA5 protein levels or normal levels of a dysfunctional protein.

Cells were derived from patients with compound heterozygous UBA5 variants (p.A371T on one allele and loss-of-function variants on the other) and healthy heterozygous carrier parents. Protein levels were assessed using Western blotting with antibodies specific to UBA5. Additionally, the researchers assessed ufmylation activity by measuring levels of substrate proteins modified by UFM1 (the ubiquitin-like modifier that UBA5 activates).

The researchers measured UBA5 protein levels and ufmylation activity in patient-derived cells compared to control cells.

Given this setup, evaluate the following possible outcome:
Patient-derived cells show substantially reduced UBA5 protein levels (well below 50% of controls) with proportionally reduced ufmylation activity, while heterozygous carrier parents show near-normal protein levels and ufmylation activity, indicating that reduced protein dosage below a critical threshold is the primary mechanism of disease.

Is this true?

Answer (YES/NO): NO